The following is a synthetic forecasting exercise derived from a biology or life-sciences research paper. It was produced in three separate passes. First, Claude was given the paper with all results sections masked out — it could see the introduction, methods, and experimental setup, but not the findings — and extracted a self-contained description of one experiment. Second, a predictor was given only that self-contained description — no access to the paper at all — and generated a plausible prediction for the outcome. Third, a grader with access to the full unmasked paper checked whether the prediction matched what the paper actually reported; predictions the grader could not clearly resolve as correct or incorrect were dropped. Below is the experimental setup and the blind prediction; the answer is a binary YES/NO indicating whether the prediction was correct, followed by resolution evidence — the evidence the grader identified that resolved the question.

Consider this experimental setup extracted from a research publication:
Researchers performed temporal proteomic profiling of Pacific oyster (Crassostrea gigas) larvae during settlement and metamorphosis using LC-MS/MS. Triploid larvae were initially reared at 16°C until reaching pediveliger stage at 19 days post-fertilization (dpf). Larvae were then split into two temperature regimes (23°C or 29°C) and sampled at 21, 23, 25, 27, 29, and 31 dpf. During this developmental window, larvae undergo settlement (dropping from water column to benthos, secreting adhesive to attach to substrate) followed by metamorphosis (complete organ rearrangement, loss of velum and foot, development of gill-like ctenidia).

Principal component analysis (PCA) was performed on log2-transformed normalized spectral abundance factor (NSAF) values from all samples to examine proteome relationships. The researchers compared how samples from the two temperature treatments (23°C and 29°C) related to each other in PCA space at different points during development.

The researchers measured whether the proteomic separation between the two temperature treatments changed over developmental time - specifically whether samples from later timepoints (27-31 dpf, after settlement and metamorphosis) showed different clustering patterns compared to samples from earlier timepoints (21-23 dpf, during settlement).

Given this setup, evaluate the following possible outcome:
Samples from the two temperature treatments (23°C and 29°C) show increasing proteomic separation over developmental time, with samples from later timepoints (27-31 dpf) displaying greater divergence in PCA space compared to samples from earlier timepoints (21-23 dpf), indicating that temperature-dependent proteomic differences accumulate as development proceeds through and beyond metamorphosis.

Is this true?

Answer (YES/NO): NO